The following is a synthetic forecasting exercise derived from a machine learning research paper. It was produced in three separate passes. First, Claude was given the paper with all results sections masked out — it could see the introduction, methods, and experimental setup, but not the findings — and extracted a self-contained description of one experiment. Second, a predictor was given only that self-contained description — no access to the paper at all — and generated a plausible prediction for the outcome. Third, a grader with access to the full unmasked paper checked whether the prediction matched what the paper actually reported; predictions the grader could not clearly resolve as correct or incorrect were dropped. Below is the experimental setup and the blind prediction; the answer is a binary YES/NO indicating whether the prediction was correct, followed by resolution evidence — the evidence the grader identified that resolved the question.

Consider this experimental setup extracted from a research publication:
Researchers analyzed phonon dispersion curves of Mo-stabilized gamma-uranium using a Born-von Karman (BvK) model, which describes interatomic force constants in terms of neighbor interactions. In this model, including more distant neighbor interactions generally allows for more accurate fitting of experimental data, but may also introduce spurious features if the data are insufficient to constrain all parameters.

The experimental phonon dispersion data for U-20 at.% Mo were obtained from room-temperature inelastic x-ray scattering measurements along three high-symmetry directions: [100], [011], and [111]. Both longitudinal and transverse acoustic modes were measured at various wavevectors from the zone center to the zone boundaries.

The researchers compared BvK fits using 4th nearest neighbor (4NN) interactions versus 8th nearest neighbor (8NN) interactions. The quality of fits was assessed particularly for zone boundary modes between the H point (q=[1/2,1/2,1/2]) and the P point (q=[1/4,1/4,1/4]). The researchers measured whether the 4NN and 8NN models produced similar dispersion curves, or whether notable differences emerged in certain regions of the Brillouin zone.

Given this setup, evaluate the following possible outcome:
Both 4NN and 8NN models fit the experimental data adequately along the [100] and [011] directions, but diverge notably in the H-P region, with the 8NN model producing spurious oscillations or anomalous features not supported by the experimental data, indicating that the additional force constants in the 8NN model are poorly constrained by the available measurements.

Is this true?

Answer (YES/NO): NO